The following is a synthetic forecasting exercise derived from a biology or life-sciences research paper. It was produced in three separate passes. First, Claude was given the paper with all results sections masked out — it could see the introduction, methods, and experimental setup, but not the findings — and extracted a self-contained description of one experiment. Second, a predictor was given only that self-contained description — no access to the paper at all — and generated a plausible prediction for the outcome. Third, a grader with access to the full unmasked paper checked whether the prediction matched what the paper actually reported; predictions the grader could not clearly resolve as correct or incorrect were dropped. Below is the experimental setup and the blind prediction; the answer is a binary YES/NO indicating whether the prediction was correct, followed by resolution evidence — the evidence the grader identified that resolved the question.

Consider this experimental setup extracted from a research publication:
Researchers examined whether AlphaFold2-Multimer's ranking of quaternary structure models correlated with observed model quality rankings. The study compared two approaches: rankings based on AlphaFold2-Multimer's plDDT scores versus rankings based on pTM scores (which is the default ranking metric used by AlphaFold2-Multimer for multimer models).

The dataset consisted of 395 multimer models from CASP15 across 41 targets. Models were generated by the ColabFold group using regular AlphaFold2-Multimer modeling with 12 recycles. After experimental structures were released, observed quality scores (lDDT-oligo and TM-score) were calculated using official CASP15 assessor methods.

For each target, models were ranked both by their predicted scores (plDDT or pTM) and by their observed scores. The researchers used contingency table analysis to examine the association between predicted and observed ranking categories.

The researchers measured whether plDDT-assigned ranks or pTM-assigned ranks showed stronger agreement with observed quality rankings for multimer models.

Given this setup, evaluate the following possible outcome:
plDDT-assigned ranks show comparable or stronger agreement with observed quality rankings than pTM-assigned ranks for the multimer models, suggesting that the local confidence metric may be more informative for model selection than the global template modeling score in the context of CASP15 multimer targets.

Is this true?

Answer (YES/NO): NO